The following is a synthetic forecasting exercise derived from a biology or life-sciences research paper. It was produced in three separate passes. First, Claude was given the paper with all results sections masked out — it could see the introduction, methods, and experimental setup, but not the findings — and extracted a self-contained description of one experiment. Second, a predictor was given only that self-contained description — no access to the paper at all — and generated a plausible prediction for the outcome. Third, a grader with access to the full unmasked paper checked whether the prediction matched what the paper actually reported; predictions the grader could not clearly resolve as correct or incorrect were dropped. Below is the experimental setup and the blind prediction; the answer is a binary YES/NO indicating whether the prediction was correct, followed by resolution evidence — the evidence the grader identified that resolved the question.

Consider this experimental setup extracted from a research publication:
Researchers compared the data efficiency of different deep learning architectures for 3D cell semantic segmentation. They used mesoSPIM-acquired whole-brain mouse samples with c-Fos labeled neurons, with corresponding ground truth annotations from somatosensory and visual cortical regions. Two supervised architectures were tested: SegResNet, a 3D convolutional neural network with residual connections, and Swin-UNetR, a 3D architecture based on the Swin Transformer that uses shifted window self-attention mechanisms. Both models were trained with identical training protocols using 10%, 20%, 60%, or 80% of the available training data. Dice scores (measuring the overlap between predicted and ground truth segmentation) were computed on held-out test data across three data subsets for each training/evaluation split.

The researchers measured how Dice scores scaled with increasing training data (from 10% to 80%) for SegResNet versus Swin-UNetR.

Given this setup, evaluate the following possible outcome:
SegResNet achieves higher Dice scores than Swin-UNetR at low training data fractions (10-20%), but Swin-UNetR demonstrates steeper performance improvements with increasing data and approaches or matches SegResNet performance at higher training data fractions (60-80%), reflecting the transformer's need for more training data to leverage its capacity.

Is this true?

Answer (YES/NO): NO